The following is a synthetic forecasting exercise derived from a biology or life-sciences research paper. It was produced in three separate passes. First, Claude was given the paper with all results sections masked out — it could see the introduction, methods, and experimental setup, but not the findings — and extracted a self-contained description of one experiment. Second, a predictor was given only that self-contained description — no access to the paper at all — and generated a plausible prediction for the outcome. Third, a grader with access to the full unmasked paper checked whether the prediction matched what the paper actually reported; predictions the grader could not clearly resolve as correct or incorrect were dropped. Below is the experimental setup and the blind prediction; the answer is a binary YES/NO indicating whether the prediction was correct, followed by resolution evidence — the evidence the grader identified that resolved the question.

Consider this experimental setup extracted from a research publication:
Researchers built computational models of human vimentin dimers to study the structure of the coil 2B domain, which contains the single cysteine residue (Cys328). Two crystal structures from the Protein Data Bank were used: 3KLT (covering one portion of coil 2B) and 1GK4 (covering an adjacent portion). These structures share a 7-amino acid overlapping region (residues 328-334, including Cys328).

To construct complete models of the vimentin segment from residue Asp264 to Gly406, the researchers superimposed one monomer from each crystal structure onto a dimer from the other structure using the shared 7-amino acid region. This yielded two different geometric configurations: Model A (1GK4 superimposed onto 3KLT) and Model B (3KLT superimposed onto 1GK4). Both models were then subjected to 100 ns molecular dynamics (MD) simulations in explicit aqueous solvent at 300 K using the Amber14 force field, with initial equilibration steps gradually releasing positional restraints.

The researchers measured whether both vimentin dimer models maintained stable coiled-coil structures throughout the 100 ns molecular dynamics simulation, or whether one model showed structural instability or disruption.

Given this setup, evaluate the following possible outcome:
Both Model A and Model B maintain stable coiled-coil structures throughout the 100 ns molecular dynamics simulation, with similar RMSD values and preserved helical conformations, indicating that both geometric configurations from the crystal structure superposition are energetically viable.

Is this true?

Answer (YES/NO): NO